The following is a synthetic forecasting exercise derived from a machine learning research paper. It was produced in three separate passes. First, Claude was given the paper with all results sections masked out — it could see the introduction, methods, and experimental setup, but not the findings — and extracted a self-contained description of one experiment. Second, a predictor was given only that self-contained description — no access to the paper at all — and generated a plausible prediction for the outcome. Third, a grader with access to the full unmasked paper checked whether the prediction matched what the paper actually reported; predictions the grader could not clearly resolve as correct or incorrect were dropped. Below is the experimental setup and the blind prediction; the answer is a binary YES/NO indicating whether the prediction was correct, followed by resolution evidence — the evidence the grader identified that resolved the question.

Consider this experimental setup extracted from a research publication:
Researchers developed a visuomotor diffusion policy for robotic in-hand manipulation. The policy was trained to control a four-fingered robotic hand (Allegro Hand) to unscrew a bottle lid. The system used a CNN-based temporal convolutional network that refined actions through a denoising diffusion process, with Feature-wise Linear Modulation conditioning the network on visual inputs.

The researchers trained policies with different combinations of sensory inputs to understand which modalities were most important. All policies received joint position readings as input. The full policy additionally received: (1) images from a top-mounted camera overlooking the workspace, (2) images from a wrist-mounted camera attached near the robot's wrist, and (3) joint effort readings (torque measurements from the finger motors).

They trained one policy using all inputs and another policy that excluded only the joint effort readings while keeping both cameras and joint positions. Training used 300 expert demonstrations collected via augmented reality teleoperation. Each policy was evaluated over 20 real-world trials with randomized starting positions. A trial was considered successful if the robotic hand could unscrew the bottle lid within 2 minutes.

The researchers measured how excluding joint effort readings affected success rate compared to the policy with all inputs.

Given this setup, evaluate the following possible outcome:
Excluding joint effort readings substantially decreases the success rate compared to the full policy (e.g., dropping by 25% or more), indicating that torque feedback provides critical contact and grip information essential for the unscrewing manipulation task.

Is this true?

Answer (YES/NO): YES